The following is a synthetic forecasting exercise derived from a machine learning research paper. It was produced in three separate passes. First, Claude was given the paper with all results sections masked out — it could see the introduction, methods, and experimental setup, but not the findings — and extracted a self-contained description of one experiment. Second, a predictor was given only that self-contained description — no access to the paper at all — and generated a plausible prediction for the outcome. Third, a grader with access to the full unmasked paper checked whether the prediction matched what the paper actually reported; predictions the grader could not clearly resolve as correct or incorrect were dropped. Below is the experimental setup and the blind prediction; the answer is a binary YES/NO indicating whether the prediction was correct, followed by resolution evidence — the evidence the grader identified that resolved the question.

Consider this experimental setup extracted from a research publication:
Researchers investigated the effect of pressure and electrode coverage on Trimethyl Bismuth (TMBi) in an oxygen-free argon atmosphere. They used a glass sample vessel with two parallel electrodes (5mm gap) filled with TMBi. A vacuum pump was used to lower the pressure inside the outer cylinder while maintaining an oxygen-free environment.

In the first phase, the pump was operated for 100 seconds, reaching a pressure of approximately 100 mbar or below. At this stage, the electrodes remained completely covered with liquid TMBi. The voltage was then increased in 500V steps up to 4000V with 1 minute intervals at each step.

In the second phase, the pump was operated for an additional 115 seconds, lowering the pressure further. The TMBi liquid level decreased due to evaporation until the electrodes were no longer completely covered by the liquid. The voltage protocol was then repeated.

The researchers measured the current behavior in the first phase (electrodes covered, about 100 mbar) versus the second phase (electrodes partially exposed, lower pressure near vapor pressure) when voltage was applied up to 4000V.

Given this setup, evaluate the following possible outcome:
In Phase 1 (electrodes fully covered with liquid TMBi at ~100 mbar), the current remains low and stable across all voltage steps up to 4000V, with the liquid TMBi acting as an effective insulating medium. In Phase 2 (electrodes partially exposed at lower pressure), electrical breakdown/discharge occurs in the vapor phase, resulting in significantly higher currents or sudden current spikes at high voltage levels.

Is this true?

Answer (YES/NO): NO